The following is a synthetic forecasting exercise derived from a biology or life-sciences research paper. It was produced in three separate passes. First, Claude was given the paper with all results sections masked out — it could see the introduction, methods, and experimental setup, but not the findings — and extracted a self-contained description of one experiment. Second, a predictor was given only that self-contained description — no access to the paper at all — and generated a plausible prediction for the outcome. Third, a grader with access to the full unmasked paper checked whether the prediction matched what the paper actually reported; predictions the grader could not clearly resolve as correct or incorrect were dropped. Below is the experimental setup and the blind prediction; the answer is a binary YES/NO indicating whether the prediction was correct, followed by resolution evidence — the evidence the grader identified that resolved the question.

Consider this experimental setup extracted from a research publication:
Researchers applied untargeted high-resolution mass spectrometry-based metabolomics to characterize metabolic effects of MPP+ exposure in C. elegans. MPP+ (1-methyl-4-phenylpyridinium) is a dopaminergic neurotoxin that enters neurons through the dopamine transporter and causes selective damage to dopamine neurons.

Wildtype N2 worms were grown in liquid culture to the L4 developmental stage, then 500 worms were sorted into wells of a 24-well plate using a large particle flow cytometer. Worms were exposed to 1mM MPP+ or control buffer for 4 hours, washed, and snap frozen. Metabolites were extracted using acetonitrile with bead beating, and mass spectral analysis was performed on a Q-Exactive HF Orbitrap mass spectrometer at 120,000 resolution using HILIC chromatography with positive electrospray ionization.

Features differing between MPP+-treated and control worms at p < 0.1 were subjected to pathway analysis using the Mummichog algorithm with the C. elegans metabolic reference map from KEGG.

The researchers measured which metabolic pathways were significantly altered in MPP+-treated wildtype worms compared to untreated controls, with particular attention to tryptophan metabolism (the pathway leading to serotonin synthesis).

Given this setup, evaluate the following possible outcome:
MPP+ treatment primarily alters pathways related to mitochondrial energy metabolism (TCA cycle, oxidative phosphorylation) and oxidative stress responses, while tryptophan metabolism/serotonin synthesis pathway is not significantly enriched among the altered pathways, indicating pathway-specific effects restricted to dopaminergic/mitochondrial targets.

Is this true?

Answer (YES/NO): NO